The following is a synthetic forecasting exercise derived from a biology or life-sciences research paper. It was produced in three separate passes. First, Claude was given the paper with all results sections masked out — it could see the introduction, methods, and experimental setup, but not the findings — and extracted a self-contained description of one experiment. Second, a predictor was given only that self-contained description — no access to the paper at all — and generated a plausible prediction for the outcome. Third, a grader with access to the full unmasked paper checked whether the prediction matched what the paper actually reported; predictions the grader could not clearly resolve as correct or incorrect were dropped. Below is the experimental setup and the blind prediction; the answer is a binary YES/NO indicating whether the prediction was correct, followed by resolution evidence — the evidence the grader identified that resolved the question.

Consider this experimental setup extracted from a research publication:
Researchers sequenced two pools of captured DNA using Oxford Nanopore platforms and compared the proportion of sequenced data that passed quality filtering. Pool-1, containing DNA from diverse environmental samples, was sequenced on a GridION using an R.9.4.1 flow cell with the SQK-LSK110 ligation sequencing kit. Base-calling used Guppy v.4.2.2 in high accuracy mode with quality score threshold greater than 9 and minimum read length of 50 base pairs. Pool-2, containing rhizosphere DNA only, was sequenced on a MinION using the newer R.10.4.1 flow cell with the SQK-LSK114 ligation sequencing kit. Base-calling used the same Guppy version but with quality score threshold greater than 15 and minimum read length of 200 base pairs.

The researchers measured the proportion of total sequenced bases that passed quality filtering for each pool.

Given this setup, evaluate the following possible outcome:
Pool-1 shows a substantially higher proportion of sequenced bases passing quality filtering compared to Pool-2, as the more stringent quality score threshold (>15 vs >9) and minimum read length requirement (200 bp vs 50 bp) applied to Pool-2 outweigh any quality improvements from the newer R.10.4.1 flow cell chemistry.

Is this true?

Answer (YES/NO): NO